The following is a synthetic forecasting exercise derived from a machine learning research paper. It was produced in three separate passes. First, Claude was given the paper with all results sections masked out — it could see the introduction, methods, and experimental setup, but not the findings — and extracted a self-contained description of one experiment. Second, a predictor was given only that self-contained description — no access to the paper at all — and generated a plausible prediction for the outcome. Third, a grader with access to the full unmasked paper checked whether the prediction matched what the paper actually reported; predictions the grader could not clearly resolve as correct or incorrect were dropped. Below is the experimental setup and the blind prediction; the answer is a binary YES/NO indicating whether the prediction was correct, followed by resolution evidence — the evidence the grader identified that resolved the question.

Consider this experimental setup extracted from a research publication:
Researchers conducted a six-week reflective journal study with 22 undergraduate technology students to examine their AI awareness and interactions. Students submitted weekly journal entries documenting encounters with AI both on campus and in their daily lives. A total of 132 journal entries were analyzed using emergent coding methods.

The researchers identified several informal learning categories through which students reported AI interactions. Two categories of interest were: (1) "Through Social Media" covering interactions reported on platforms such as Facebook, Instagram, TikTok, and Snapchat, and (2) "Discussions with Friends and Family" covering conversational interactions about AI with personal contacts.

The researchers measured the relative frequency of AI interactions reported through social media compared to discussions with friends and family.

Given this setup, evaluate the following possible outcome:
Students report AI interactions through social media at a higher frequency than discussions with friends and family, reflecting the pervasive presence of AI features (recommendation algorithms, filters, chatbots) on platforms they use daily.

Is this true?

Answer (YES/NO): YES